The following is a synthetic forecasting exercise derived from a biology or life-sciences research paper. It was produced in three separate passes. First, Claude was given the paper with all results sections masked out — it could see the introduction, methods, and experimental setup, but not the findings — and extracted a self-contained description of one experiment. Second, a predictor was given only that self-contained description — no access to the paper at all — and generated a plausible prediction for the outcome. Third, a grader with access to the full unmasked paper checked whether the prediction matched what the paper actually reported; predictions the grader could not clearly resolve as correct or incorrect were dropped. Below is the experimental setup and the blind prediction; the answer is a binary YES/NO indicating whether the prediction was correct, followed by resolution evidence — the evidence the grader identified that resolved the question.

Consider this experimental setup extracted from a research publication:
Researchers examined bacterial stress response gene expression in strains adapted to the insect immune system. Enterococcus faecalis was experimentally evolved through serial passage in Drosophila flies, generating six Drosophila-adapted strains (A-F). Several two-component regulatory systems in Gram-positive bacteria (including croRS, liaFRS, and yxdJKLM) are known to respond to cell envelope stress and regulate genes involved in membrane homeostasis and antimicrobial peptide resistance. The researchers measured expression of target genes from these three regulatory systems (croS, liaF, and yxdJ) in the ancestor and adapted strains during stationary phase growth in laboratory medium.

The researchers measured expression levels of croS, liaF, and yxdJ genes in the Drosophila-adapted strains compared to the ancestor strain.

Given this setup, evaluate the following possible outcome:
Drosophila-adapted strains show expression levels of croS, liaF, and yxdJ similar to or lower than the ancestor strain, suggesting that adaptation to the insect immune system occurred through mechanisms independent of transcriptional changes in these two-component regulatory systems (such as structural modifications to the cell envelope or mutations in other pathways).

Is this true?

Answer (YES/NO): NO